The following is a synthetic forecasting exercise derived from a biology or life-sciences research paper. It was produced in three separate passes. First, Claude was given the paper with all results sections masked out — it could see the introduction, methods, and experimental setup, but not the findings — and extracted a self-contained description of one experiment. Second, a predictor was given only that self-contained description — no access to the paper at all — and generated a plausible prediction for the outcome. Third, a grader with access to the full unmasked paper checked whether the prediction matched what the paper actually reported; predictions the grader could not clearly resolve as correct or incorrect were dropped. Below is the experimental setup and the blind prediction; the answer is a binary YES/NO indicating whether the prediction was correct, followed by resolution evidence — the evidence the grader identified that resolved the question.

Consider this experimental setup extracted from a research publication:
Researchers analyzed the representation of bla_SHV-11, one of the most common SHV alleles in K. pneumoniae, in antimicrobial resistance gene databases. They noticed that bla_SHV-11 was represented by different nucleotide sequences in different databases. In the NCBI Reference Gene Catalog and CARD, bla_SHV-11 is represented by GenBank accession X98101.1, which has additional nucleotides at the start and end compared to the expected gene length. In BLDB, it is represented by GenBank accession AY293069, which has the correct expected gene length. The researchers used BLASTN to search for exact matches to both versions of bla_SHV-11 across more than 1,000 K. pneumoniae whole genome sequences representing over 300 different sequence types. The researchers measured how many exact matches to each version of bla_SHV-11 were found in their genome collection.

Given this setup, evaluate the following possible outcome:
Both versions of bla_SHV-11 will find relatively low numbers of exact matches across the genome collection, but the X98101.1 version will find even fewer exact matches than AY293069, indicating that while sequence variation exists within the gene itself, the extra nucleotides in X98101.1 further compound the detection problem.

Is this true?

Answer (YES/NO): NO